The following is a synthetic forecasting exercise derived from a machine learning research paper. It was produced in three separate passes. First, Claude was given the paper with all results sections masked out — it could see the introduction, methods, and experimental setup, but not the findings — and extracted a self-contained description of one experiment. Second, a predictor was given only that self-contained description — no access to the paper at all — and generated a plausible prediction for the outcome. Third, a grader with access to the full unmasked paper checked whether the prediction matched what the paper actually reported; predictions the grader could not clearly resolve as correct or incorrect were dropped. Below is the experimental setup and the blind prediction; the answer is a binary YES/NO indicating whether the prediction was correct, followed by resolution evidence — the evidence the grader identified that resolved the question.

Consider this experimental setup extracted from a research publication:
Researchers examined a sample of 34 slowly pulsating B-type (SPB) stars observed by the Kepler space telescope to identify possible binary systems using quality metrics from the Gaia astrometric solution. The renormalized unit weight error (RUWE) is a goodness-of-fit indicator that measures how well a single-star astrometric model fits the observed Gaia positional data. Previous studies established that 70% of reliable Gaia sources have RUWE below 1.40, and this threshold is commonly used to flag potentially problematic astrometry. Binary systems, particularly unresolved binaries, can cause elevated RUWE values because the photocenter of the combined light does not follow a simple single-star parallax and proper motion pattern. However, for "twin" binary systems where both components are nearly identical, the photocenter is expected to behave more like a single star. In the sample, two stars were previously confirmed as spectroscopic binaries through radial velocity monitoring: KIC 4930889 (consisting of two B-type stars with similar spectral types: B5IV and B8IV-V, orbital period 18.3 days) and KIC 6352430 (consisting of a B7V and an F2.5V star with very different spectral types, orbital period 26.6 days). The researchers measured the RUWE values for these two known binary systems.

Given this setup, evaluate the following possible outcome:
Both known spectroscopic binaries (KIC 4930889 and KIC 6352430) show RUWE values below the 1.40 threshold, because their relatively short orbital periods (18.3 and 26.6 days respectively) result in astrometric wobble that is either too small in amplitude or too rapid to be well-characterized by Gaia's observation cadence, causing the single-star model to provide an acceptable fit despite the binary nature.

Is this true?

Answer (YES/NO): NO